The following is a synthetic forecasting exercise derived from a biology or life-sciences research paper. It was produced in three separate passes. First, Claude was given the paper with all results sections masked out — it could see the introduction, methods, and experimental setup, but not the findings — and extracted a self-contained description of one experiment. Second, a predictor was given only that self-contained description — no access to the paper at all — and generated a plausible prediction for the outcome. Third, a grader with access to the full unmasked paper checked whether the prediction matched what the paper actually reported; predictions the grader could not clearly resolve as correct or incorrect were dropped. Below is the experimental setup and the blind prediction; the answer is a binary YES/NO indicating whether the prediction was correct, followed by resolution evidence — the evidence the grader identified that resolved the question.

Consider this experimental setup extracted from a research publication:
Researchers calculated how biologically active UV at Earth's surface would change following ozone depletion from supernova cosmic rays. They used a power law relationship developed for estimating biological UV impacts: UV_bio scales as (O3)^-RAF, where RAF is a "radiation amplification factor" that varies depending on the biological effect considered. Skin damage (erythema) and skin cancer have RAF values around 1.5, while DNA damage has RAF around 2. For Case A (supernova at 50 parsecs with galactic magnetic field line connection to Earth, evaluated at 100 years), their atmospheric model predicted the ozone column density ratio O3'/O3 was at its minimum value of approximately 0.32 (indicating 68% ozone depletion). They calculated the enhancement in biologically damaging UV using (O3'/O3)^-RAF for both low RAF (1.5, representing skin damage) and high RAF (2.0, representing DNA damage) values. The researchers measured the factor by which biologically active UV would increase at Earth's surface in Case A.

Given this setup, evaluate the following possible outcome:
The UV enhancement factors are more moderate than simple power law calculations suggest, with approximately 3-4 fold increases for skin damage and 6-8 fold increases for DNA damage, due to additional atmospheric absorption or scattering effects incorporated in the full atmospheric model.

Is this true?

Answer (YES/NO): NO